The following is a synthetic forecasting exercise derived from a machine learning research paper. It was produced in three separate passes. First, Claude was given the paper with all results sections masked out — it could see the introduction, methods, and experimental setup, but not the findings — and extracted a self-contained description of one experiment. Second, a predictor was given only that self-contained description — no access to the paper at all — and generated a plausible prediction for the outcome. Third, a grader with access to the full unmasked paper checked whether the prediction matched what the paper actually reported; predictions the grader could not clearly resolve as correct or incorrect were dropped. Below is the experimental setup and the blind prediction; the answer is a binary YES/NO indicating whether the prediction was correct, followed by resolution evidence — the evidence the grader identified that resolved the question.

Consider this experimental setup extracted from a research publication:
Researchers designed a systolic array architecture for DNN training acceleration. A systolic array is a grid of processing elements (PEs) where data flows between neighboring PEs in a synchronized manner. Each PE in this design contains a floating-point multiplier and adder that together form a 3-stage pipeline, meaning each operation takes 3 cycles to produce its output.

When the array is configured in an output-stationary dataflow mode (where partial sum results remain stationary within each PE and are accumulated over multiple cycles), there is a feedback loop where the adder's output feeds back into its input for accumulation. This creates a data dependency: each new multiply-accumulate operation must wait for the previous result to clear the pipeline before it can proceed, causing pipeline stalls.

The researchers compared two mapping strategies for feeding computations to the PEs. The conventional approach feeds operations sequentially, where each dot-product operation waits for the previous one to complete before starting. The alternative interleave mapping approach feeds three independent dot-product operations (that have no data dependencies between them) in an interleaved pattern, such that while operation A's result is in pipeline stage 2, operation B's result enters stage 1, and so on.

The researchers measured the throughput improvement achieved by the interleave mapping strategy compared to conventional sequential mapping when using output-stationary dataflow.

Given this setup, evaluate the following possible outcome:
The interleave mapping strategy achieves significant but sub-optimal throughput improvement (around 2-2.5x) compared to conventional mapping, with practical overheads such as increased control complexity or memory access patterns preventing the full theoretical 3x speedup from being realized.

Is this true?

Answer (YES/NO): NO